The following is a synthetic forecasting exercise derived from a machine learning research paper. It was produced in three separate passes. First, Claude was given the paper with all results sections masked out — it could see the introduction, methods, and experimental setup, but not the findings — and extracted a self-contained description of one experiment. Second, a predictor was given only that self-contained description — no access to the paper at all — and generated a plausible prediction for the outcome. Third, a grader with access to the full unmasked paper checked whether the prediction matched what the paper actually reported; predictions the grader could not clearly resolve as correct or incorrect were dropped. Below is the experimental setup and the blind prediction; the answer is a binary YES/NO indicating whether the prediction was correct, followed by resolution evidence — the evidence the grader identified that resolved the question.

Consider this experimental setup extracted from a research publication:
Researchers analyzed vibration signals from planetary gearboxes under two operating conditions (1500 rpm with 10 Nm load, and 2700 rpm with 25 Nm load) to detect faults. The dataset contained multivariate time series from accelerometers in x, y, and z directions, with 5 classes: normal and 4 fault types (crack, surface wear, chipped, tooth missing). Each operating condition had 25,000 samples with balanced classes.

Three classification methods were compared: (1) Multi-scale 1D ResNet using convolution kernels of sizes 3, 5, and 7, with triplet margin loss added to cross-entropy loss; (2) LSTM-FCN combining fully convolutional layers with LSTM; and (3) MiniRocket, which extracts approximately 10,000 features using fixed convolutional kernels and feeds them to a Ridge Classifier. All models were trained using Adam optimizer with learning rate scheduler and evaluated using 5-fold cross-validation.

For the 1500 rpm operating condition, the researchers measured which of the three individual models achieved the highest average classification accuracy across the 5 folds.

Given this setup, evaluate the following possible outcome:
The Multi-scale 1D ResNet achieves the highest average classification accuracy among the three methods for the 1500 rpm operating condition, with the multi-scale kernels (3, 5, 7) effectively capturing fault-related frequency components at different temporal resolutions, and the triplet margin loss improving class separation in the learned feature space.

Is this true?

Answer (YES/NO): YES